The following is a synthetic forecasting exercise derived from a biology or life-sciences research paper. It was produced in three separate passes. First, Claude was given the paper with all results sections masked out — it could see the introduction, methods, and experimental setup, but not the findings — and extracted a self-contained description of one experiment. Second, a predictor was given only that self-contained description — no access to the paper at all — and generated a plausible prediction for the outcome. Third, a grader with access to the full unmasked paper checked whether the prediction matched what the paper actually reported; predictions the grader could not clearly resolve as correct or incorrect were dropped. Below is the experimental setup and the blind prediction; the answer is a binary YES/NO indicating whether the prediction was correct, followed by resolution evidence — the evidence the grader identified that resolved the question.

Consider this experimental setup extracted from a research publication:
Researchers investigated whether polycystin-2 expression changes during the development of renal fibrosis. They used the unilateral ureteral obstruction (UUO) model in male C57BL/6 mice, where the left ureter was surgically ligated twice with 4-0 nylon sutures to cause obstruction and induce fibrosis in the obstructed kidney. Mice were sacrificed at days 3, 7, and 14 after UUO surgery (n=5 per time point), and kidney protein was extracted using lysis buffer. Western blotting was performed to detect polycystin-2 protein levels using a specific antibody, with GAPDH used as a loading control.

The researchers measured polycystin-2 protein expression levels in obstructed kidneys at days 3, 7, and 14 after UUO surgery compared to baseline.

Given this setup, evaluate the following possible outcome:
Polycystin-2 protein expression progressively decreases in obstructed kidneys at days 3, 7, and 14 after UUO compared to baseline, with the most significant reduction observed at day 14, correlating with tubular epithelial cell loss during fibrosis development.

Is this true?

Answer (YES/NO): NO